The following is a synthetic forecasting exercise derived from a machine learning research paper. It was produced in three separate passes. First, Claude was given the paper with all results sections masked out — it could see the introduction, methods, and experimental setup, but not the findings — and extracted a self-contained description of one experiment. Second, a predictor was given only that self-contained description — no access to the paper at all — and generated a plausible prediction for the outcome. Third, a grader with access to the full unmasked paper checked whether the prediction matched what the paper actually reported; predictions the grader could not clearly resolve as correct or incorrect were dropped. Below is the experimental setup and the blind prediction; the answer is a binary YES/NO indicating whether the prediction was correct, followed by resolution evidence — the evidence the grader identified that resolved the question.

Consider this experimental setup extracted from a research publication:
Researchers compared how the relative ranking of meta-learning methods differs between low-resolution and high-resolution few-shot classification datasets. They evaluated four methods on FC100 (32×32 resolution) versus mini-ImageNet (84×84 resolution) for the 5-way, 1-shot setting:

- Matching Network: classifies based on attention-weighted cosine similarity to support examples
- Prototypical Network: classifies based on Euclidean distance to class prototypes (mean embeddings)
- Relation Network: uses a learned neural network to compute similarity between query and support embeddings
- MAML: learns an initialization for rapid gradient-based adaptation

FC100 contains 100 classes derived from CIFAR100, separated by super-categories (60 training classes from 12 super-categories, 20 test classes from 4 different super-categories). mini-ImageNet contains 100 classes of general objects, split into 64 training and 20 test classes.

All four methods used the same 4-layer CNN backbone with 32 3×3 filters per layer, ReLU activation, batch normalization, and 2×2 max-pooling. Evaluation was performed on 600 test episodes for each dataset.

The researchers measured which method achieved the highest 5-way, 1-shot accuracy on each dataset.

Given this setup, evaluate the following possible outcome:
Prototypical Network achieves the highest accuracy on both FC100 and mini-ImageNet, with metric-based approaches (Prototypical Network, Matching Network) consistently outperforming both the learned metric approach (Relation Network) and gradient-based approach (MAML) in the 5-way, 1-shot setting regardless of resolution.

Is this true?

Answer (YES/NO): NO